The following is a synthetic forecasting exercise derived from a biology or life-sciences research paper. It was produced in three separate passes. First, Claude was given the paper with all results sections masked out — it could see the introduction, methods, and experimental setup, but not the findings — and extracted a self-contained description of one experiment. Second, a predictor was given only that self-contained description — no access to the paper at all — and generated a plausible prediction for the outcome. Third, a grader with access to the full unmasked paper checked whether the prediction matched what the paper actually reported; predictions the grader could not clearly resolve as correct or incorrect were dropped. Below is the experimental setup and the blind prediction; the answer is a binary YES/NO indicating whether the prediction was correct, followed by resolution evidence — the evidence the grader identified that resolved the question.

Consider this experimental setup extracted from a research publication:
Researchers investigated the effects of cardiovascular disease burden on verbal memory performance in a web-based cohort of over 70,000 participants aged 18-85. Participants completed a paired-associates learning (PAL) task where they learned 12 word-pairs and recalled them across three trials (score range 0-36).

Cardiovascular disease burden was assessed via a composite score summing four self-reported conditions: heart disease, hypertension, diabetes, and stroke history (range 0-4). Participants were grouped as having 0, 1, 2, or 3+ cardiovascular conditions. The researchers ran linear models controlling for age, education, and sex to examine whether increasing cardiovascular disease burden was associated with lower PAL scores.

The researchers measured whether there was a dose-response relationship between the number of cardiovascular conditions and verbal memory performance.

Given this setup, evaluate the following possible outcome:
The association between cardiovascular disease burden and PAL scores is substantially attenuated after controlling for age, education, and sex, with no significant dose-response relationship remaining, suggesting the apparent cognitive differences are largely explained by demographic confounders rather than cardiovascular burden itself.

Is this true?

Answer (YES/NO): NO